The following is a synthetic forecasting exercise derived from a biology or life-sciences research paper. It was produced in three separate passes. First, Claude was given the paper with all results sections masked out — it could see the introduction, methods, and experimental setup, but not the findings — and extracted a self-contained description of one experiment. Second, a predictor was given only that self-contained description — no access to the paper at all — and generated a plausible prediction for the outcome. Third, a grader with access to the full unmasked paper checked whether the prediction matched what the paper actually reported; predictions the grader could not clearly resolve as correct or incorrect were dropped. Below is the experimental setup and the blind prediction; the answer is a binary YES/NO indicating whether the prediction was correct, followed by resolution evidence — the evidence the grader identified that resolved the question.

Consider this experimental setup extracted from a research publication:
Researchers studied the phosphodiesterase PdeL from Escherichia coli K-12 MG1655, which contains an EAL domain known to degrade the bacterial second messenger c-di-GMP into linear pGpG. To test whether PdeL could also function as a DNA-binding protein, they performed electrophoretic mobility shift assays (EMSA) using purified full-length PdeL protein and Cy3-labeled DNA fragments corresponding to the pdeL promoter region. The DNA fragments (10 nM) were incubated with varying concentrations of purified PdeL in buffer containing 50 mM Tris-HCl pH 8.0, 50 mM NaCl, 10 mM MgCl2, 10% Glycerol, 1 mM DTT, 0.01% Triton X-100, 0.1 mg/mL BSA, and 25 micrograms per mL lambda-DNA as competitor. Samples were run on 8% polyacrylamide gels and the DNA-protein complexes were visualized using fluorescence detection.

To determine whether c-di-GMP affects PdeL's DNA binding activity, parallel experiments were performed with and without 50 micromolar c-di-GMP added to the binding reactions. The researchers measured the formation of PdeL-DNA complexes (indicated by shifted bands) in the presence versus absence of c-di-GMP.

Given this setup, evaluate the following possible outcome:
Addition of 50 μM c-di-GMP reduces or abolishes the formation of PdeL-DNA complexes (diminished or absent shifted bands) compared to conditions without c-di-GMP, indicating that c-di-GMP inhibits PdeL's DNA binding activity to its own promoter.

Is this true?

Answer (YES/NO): NO